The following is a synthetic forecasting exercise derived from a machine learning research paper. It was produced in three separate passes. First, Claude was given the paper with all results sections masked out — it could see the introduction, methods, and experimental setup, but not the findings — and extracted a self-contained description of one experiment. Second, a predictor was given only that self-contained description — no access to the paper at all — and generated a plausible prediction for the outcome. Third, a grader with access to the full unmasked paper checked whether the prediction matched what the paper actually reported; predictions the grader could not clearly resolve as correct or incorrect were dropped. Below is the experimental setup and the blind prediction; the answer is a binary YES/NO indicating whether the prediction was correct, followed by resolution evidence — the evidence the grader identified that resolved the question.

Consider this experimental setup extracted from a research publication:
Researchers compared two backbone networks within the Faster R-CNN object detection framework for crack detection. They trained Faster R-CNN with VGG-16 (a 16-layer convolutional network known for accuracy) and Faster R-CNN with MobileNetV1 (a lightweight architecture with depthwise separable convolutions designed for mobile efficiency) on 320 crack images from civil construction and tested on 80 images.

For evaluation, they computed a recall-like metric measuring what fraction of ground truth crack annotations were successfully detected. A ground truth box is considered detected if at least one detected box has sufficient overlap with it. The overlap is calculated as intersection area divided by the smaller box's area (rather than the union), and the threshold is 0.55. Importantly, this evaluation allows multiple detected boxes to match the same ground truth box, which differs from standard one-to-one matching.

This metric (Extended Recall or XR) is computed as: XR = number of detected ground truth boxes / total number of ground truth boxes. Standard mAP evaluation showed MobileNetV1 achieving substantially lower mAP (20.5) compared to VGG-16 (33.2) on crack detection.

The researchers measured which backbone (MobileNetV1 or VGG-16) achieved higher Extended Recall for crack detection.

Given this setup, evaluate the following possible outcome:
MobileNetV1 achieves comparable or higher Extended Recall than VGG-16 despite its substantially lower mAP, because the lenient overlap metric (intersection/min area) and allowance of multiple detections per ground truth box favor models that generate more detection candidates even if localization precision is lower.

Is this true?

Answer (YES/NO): YES